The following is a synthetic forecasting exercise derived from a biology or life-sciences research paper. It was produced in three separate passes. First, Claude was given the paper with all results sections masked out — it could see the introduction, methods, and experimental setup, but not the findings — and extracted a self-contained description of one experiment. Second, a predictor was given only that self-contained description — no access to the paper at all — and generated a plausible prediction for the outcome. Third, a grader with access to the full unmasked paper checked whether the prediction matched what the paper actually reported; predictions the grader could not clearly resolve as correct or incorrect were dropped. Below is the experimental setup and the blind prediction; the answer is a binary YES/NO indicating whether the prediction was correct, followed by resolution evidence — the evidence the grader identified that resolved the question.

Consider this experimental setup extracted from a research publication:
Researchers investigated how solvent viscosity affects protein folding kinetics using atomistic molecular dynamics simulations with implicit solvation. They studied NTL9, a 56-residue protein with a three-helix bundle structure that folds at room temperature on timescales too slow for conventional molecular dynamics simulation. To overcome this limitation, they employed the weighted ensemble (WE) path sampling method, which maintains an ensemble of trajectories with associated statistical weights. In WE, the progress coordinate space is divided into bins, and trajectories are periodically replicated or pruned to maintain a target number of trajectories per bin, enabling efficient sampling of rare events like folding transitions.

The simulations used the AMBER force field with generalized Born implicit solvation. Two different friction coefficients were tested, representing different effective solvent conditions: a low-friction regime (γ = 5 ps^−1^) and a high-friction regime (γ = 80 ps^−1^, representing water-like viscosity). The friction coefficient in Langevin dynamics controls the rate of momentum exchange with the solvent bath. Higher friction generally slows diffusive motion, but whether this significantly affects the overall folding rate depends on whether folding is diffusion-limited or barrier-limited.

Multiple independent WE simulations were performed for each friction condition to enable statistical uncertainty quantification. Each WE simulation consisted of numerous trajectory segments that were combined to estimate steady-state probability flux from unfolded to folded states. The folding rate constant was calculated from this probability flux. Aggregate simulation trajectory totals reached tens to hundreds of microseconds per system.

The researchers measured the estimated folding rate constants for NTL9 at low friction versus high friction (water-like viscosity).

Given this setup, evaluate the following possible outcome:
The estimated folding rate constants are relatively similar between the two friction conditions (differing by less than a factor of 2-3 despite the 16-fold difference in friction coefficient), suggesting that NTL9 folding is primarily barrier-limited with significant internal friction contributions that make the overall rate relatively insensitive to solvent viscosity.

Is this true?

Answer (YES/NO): NO